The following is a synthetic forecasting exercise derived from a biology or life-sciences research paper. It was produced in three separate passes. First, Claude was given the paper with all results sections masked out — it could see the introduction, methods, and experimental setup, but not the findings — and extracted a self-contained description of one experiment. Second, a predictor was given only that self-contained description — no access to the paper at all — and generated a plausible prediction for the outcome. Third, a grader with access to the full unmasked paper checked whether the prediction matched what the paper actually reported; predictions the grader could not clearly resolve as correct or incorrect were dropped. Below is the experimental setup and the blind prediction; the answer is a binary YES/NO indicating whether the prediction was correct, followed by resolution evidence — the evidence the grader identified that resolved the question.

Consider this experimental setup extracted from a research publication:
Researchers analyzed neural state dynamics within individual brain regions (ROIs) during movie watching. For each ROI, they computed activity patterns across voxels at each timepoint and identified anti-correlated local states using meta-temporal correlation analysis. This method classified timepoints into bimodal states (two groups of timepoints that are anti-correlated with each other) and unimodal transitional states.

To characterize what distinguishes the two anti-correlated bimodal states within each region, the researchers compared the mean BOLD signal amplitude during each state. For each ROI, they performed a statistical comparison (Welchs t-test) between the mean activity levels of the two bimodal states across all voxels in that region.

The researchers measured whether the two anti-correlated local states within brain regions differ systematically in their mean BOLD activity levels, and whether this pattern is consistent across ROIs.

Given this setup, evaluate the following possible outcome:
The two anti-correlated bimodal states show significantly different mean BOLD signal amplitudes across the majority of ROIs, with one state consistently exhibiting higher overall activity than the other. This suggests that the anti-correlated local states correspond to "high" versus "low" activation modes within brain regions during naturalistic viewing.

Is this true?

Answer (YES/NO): YES